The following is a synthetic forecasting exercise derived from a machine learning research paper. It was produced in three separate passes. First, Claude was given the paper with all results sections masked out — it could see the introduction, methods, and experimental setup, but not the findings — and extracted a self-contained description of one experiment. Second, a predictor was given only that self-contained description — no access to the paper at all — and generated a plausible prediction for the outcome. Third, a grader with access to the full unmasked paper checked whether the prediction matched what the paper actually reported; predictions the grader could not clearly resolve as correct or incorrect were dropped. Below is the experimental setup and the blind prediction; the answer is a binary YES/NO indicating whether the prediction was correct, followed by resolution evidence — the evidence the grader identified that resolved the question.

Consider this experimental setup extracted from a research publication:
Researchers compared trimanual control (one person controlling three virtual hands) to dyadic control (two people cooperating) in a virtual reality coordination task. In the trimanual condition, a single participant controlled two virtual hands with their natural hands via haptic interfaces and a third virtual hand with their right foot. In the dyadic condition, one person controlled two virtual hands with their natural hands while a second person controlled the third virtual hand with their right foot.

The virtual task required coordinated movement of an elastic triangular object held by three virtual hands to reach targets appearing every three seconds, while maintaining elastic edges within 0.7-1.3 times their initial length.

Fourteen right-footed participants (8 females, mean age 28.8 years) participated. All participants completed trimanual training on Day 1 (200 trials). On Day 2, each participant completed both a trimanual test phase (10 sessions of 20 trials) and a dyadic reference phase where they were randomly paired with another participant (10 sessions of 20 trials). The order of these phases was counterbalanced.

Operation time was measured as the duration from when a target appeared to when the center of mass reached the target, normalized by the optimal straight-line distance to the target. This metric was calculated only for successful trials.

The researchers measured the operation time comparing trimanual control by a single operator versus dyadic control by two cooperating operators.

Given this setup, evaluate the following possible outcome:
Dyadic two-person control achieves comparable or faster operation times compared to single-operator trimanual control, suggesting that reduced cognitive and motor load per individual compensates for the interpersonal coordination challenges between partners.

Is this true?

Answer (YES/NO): YES